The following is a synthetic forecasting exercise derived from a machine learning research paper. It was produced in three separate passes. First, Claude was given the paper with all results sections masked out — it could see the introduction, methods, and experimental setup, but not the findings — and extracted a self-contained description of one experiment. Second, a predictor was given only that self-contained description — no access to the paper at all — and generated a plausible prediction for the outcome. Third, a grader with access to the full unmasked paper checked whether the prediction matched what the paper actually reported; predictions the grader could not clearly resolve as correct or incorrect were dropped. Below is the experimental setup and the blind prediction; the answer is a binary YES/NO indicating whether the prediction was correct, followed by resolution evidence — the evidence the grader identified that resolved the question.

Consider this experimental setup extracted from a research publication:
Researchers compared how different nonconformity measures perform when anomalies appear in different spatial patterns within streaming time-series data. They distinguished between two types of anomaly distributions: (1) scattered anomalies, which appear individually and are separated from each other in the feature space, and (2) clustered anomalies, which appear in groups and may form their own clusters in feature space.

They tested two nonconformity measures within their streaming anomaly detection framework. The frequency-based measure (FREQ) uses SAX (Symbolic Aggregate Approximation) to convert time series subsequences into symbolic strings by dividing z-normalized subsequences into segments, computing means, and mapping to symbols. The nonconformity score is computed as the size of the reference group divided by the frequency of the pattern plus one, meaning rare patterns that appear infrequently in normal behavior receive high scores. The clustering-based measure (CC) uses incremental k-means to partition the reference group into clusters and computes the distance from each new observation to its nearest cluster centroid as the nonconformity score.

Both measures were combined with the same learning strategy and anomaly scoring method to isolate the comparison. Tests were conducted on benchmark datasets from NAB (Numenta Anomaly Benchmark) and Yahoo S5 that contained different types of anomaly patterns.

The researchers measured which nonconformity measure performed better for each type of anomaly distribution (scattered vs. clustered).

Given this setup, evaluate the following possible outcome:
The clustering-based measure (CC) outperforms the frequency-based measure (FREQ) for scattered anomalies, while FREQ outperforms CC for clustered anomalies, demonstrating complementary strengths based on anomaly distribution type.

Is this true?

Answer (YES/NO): YES